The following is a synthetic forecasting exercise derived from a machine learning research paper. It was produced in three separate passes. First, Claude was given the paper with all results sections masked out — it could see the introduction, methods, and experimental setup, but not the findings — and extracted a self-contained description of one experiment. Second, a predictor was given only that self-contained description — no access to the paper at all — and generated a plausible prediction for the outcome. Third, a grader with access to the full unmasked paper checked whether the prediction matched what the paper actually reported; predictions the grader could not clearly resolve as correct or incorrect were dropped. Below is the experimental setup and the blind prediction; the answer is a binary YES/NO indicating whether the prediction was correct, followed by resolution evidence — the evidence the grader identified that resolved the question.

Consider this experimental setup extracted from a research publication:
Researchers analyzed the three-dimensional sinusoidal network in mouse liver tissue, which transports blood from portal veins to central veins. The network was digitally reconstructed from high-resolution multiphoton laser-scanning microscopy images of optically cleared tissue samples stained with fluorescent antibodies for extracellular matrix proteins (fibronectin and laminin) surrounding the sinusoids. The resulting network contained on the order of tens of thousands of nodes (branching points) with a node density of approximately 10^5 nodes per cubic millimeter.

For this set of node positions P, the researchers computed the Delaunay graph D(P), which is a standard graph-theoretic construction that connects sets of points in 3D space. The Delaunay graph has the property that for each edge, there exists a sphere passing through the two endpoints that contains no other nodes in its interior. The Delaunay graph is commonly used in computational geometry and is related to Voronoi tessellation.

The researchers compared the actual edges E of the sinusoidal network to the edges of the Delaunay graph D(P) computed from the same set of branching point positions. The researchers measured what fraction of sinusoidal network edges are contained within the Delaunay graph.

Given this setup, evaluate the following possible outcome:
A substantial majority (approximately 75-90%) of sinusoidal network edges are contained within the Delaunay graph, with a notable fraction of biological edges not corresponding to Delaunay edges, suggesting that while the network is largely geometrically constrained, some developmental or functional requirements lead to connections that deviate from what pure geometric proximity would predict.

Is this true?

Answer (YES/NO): NO